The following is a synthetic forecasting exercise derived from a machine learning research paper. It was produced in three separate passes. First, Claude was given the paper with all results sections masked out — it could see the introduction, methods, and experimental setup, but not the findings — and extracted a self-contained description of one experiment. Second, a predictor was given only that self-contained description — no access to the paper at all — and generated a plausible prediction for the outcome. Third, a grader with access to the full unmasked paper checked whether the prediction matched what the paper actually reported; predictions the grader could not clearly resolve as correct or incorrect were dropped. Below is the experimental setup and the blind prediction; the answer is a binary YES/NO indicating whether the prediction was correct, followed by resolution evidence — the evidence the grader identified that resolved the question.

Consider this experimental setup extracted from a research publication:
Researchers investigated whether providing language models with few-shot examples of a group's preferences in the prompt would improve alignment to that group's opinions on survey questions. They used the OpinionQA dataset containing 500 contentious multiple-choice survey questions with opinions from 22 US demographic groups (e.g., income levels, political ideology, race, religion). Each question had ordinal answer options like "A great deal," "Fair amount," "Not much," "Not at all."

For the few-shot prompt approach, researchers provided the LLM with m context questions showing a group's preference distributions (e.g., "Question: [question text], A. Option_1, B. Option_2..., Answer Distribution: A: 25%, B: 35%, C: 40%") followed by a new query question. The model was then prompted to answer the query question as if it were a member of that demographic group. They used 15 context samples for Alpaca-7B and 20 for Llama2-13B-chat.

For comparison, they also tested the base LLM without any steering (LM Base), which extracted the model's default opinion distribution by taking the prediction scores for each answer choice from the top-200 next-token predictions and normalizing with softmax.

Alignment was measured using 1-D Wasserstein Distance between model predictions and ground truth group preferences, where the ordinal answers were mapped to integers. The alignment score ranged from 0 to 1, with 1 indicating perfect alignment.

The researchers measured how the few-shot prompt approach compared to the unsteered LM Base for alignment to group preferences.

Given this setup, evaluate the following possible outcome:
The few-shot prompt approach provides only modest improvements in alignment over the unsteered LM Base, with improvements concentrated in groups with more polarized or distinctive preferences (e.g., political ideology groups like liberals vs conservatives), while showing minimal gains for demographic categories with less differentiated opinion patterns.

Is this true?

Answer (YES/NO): NO